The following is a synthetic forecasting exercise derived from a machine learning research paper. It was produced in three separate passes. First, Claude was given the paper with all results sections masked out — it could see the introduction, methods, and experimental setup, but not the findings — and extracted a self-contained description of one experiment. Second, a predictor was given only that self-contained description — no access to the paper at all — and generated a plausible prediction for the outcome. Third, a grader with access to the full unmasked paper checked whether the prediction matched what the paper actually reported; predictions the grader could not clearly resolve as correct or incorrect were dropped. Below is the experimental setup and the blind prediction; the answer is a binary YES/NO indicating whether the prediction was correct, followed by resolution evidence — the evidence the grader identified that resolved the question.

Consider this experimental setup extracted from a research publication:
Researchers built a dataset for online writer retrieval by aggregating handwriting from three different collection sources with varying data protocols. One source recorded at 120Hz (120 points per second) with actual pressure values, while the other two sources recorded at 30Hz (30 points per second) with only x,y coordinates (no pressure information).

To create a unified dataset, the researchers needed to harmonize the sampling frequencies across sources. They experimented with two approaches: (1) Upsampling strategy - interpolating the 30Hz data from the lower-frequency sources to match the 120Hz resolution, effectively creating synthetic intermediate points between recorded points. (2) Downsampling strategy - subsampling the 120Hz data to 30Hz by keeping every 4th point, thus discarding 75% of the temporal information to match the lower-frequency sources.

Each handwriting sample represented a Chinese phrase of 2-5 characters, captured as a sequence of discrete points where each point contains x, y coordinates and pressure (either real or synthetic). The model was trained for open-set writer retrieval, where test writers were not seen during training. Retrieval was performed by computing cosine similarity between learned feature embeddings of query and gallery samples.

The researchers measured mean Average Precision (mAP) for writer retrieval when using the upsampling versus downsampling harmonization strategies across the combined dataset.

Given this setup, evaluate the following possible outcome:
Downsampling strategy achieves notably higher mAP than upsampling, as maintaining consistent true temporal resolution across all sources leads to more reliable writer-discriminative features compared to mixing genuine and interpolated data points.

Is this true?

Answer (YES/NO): NO